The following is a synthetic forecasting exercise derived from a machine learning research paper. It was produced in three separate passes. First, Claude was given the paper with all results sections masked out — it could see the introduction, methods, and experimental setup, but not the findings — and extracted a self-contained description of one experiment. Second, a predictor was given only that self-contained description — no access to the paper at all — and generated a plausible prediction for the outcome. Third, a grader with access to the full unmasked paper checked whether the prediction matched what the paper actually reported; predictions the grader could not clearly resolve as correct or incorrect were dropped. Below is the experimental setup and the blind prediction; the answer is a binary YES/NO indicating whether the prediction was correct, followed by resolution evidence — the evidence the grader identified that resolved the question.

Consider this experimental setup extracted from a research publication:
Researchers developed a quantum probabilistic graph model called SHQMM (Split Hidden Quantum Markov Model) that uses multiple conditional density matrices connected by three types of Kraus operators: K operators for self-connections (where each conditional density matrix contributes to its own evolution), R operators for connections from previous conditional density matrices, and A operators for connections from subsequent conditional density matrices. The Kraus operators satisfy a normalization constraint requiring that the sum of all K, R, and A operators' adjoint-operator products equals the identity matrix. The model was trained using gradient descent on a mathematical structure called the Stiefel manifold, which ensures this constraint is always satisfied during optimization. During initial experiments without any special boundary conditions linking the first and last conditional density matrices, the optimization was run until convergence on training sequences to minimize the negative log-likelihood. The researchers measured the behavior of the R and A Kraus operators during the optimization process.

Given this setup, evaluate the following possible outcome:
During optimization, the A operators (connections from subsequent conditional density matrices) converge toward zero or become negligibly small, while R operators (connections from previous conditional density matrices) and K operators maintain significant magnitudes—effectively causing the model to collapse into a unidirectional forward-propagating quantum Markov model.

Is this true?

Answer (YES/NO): NO